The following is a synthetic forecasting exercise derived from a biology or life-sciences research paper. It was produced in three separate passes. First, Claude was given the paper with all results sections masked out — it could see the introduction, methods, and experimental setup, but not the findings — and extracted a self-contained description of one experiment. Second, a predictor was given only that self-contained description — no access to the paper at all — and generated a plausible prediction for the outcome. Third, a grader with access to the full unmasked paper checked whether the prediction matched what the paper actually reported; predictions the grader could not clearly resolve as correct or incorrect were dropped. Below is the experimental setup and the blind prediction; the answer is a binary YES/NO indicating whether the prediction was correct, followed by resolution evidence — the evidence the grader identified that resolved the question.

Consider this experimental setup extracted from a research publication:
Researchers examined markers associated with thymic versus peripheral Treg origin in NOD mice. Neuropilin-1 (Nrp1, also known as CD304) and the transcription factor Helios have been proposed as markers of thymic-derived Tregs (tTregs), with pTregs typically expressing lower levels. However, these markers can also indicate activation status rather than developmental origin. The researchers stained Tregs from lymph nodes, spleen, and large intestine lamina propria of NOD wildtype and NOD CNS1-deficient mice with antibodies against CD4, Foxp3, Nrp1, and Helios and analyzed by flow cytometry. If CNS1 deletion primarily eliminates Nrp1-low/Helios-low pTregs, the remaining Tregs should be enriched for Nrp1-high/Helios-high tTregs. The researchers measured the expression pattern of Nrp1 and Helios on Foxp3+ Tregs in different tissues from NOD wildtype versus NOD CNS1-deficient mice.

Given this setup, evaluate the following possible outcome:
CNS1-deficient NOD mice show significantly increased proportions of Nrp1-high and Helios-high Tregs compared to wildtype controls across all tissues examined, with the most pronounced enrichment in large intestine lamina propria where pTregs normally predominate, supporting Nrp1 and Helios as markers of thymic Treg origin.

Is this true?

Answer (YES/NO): NO